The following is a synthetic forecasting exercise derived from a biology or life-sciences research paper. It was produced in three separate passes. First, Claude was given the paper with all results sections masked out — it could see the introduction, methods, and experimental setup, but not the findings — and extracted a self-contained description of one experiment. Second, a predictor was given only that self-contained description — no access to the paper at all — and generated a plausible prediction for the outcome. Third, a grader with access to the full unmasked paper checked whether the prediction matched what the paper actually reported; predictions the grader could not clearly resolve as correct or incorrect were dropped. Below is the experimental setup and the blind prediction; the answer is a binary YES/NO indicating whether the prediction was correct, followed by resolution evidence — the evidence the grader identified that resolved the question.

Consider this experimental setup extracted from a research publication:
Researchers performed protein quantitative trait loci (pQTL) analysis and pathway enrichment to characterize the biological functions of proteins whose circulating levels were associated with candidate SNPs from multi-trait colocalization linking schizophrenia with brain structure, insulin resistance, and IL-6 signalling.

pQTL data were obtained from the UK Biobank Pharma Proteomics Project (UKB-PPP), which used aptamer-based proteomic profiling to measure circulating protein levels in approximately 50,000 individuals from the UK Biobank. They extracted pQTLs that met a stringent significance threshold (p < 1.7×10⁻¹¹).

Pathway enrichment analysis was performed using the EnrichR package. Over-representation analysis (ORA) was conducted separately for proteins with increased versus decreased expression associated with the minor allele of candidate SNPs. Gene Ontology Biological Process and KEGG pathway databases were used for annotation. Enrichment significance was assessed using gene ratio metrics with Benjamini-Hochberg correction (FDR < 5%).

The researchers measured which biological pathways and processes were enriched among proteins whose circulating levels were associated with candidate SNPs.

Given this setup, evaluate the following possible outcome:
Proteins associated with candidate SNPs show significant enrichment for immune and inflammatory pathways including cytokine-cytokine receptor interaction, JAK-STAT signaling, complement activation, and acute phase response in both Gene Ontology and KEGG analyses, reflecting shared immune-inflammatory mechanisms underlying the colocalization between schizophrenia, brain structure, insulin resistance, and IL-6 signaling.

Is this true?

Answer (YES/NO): NO